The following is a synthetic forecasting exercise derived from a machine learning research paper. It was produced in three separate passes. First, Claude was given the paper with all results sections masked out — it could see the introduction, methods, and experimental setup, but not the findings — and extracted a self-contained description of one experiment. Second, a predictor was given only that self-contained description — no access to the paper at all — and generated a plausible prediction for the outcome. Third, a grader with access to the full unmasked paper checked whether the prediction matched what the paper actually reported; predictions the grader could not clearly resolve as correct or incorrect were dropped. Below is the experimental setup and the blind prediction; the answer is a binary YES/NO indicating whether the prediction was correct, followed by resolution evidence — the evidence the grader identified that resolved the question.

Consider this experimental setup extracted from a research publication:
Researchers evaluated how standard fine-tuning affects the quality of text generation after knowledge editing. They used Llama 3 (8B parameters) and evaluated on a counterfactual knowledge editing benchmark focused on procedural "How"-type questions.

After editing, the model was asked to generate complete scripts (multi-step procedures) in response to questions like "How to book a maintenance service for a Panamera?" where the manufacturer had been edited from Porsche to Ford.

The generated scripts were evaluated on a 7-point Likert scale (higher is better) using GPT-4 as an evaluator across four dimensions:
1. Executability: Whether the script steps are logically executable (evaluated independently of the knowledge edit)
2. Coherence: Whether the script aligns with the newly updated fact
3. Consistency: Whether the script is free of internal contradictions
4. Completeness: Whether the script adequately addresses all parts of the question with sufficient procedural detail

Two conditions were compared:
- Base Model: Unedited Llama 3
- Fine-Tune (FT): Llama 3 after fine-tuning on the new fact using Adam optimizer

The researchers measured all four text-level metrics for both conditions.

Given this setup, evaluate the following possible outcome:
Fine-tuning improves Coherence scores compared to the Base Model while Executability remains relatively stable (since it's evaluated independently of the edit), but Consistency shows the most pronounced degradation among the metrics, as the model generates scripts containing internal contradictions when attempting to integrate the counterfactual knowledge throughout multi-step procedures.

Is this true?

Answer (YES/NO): NO